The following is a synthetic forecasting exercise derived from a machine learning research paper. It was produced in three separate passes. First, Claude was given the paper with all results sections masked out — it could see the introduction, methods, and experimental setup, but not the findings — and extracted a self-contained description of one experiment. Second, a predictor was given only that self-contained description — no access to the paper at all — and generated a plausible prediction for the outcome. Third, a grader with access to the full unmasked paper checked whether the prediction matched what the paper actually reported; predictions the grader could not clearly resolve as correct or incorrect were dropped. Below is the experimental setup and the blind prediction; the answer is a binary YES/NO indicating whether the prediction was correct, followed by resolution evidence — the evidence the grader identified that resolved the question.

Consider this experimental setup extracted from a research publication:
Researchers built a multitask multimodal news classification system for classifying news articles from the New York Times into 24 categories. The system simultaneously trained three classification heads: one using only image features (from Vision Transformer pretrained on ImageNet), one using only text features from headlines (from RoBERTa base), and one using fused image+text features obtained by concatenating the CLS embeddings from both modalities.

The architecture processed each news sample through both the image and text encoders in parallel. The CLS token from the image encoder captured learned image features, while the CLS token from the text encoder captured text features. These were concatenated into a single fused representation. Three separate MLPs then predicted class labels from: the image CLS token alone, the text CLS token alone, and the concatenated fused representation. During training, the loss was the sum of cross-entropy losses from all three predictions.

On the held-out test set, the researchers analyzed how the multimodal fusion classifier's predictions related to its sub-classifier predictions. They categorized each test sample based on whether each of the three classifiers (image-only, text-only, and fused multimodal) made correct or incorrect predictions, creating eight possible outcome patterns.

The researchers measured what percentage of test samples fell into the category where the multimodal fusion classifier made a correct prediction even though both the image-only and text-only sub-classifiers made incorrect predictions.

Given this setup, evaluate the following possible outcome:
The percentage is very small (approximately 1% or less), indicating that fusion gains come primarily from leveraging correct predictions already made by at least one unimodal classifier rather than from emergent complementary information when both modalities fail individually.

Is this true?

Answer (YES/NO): NO